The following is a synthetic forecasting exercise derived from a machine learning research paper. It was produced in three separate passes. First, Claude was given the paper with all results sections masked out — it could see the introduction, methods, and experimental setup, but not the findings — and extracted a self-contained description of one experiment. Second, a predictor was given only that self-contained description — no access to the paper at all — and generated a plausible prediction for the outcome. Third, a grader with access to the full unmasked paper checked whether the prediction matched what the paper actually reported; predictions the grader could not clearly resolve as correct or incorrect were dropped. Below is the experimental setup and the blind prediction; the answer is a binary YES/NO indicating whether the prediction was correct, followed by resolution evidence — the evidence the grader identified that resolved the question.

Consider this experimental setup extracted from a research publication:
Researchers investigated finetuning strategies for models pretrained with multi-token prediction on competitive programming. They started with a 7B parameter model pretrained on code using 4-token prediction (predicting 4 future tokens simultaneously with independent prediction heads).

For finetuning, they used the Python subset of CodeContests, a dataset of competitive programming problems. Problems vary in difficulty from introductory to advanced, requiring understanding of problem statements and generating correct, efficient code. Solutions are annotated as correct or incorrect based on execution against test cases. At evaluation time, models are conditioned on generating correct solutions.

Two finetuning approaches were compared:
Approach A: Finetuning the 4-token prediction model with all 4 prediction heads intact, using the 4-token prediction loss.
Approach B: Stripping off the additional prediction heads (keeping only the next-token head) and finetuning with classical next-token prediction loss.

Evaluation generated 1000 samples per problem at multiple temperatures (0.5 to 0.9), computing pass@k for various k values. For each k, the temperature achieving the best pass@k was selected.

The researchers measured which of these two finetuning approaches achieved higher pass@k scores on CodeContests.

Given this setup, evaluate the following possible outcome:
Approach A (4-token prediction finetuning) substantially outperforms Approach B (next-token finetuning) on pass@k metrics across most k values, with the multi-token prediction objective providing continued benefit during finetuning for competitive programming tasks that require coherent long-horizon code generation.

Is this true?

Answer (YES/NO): NO